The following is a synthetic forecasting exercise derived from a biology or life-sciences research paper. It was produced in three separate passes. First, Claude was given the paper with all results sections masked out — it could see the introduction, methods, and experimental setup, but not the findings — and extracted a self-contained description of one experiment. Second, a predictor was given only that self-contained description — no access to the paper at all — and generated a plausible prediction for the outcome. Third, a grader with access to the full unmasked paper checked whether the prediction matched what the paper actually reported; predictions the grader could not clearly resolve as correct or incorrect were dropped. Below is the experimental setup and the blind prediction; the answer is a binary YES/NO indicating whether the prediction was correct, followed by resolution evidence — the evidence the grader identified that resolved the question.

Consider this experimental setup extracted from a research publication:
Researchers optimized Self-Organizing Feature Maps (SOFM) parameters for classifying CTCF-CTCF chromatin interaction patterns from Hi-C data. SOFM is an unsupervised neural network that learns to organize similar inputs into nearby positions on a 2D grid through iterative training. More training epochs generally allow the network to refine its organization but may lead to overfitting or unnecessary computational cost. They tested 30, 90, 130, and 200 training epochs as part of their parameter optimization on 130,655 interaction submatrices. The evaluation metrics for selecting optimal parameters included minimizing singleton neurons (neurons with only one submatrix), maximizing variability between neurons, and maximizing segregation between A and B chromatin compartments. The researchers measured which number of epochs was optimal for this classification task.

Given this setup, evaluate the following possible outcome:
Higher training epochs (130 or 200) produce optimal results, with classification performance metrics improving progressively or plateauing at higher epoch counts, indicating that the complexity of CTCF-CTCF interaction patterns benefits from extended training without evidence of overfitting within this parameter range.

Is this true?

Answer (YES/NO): NO